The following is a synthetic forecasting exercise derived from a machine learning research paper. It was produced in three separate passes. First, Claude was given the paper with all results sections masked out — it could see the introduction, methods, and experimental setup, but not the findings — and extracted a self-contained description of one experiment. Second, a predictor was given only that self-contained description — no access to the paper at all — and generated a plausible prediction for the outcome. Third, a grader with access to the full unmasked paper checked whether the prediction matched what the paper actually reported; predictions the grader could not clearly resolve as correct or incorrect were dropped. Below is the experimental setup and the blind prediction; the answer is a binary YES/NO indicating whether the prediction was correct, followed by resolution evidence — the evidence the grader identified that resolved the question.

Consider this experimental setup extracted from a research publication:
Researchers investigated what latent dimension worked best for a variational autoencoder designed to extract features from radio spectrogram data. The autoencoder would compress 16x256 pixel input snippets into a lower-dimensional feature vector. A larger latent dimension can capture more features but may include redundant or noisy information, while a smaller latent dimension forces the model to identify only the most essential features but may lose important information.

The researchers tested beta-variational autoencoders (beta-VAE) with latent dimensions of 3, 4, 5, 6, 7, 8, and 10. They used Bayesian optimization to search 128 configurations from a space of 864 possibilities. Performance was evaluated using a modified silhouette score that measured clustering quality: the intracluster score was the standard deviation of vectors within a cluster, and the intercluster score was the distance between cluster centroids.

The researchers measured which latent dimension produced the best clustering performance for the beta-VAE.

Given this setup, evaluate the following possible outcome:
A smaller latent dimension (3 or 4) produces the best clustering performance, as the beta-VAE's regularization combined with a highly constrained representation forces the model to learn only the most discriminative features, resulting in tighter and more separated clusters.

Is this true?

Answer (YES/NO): NO